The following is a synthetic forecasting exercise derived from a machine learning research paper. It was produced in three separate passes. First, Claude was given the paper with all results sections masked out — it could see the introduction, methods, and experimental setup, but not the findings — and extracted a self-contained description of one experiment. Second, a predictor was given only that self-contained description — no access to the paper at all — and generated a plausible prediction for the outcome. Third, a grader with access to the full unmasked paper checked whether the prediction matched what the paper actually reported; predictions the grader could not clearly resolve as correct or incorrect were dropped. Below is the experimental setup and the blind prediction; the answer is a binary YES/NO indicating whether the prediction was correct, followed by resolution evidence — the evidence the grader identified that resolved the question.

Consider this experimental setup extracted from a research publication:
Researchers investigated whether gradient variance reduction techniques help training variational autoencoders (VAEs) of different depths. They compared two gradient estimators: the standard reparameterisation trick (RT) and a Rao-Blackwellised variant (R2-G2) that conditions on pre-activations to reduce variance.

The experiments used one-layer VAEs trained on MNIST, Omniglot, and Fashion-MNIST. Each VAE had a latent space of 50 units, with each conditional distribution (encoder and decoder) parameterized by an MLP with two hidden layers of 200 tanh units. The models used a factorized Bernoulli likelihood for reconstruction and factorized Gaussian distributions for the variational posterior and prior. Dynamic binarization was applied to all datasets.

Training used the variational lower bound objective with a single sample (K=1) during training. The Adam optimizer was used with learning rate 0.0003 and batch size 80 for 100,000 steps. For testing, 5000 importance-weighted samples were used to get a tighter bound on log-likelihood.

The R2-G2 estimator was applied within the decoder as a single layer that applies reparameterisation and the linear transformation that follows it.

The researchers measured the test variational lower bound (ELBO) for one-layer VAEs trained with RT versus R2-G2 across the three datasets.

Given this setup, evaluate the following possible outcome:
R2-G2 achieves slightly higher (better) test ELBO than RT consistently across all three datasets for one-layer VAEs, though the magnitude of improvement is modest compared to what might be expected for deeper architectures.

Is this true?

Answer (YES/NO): NO